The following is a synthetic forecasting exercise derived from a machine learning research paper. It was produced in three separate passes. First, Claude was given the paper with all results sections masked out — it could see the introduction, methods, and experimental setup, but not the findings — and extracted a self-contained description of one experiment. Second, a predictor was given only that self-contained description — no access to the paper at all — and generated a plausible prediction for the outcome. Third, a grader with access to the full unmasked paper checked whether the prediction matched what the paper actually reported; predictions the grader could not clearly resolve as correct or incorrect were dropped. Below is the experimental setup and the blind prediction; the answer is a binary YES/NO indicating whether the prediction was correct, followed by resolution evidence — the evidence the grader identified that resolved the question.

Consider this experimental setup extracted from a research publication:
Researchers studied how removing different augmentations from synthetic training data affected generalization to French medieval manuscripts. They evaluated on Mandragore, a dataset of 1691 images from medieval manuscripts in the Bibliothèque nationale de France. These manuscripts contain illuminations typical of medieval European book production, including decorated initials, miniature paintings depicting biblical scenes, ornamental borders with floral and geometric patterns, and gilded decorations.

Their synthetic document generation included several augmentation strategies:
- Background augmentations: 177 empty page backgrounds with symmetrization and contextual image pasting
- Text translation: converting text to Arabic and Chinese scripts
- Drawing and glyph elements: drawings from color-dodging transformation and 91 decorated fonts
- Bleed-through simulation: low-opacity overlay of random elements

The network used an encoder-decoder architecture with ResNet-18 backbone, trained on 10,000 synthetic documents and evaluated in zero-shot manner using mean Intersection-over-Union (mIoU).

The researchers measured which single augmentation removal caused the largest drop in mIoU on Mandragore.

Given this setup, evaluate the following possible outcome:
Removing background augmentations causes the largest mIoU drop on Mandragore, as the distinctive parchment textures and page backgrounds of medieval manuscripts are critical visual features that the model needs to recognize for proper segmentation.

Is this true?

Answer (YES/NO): YES